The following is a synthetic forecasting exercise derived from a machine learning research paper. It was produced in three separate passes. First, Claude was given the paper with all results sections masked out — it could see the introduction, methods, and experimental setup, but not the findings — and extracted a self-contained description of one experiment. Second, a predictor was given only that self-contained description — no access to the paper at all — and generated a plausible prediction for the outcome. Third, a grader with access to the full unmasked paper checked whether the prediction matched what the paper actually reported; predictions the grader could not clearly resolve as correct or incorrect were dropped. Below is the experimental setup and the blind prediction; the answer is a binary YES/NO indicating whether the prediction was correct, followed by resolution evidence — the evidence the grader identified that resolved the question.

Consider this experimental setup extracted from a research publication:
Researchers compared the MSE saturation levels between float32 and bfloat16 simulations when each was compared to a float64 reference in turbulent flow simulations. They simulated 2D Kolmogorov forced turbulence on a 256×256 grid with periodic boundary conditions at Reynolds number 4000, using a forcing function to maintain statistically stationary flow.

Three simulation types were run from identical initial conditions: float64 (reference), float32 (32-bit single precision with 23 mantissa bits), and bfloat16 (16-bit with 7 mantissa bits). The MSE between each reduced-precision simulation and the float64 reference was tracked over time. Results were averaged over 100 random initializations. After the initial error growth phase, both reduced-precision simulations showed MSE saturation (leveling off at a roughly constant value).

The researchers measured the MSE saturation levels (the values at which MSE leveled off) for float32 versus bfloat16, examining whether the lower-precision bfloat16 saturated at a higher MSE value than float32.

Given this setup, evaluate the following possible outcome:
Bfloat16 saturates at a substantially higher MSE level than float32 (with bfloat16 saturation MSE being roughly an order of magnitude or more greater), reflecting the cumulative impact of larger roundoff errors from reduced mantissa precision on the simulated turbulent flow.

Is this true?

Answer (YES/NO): NO